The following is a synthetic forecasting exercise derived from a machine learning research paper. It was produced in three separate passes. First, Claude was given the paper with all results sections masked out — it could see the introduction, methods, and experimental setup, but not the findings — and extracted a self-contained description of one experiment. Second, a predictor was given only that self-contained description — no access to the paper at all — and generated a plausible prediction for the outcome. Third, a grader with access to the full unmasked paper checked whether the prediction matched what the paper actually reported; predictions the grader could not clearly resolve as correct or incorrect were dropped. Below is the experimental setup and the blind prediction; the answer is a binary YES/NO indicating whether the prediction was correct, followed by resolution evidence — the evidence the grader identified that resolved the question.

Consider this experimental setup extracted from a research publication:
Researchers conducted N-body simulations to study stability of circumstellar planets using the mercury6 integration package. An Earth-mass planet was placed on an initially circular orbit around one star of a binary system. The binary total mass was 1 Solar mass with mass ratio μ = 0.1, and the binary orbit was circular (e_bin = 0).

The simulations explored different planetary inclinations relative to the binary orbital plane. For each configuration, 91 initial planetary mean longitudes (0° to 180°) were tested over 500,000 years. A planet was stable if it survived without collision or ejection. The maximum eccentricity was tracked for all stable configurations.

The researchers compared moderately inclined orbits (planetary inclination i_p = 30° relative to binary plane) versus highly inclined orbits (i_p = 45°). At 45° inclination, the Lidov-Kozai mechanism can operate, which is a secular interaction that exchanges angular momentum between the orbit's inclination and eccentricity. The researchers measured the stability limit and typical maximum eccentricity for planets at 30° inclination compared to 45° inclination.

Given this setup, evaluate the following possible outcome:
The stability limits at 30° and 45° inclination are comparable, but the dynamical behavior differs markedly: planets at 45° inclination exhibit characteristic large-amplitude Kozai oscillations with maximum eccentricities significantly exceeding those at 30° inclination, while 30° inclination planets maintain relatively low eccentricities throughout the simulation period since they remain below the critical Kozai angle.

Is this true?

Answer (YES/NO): NO